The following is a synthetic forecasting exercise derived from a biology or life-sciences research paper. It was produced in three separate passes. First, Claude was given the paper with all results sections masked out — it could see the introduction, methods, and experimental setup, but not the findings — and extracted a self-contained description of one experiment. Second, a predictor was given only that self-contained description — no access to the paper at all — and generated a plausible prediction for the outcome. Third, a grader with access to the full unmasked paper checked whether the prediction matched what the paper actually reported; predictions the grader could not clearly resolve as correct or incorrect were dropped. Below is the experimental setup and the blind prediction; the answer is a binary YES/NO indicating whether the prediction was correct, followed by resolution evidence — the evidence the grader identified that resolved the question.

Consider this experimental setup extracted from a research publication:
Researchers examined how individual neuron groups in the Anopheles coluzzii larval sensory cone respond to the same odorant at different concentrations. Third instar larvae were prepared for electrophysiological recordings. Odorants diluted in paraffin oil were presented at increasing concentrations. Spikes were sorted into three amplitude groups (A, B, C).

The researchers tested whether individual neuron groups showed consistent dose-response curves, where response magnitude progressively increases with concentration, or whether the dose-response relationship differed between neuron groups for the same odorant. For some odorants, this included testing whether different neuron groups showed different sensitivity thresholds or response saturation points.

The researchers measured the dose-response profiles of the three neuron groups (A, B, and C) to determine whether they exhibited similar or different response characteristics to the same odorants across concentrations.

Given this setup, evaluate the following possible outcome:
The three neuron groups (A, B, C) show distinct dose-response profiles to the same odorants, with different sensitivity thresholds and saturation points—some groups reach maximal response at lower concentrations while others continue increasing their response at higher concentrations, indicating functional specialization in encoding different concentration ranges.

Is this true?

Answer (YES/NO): YES